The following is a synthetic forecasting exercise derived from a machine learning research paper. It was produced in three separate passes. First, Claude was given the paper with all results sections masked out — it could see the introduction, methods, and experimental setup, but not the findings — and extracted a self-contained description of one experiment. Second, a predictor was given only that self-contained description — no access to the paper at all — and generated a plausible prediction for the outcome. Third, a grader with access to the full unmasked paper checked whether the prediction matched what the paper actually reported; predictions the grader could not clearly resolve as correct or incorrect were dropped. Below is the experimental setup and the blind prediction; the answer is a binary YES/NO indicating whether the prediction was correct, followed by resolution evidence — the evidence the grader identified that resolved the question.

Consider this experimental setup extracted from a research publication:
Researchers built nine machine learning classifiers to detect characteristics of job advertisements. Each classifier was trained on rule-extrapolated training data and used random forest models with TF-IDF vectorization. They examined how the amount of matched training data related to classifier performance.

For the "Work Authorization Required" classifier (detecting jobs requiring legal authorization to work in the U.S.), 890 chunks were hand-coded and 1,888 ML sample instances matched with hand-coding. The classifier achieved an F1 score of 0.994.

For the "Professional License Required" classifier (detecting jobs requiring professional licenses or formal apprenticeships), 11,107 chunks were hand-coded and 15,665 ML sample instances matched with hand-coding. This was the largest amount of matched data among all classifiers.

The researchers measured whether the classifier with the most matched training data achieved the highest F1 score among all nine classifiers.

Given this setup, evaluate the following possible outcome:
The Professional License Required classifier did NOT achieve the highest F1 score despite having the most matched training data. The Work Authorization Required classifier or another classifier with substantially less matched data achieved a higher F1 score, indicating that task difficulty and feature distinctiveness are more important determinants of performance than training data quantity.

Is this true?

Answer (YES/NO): YES